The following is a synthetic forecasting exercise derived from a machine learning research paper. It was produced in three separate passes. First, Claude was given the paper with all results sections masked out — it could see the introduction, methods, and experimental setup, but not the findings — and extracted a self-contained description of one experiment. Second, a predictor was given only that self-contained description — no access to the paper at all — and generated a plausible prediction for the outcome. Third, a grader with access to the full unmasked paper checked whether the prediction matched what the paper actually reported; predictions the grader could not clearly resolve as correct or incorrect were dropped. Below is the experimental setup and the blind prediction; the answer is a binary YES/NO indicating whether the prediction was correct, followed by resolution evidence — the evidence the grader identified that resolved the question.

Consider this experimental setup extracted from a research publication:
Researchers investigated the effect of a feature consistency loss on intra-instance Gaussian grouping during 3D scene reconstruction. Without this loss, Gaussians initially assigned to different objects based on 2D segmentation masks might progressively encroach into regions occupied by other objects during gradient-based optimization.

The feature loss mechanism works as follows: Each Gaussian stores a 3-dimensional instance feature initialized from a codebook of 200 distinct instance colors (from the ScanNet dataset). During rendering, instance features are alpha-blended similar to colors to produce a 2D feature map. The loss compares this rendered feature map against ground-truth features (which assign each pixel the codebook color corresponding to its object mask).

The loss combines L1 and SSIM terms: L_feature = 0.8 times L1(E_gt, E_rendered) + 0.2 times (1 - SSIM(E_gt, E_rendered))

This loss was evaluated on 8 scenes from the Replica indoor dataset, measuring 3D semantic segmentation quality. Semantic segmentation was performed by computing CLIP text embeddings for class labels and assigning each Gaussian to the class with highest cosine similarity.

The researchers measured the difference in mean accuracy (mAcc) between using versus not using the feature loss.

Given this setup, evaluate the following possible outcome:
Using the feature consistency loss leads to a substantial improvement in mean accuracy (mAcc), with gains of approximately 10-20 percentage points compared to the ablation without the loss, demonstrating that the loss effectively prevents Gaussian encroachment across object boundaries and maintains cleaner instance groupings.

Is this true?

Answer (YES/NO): NO